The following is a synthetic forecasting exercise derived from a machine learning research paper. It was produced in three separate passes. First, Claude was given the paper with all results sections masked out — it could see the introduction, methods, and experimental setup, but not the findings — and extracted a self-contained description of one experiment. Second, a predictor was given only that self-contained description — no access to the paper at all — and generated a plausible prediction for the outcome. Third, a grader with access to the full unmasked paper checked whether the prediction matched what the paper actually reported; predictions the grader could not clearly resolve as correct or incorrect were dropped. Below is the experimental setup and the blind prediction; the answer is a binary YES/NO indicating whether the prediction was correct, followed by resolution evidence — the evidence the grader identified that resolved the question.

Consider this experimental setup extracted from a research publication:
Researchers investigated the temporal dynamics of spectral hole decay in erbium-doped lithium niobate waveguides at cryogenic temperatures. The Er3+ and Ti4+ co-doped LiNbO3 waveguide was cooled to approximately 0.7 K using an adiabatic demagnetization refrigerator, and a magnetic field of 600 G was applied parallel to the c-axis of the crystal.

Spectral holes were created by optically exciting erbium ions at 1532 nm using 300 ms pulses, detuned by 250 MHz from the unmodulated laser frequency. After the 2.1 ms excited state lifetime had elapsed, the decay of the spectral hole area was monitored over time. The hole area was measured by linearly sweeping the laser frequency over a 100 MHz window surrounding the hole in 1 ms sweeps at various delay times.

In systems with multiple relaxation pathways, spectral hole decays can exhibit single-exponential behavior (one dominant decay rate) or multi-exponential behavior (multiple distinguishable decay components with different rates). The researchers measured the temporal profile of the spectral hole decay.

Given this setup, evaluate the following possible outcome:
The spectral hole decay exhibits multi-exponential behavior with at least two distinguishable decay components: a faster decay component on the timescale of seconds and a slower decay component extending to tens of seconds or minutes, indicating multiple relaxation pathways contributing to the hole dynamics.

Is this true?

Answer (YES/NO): NO